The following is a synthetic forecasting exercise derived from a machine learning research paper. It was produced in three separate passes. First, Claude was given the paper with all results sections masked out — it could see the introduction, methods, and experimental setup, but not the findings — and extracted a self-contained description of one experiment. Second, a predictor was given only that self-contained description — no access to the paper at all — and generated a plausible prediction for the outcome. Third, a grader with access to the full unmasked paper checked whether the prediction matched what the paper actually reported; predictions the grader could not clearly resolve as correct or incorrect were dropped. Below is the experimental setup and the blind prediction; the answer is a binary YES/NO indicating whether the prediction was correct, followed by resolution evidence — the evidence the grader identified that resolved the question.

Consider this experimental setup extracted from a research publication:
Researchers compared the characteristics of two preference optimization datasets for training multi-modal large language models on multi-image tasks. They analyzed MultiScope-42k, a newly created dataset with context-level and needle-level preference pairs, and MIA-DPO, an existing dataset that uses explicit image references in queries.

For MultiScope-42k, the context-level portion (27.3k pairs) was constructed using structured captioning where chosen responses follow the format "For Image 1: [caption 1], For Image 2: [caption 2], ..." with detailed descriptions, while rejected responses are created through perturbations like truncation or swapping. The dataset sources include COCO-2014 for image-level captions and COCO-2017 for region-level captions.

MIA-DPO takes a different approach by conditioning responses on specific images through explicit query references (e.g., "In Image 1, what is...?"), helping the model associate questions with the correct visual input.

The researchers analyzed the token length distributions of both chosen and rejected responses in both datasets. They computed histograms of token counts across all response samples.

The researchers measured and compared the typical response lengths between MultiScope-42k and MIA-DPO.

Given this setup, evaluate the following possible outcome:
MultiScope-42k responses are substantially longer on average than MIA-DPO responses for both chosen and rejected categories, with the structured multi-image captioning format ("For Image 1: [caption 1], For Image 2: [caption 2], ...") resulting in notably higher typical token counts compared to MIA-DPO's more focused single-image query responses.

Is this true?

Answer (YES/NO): YES